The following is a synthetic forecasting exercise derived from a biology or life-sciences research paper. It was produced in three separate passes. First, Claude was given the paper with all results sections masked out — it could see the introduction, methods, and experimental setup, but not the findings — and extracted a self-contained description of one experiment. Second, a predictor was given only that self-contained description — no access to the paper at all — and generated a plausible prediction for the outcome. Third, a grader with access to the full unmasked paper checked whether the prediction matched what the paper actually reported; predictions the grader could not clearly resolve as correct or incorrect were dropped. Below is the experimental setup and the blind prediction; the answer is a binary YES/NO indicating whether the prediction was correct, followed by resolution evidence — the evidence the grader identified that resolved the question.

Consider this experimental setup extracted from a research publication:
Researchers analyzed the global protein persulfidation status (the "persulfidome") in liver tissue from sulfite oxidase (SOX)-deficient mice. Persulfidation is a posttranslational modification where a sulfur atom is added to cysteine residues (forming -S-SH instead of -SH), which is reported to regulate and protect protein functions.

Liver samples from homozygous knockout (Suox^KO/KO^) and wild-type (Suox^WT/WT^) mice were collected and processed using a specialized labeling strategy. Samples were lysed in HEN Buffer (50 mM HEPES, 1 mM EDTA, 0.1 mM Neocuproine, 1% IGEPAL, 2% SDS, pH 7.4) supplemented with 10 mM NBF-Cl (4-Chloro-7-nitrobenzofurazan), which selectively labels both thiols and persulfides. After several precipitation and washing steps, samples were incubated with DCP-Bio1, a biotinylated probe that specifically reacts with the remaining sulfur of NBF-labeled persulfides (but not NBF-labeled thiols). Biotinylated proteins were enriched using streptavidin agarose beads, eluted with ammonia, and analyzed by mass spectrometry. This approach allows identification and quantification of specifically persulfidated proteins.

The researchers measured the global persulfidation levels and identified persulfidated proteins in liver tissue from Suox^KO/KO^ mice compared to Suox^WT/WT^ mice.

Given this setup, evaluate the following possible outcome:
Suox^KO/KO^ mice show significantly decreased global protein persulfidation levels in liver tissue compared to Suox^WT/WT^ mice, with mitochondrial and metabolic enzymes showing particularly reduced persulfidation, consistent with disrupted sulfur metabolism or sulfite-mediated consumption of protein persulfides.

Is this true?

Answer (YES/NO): YES